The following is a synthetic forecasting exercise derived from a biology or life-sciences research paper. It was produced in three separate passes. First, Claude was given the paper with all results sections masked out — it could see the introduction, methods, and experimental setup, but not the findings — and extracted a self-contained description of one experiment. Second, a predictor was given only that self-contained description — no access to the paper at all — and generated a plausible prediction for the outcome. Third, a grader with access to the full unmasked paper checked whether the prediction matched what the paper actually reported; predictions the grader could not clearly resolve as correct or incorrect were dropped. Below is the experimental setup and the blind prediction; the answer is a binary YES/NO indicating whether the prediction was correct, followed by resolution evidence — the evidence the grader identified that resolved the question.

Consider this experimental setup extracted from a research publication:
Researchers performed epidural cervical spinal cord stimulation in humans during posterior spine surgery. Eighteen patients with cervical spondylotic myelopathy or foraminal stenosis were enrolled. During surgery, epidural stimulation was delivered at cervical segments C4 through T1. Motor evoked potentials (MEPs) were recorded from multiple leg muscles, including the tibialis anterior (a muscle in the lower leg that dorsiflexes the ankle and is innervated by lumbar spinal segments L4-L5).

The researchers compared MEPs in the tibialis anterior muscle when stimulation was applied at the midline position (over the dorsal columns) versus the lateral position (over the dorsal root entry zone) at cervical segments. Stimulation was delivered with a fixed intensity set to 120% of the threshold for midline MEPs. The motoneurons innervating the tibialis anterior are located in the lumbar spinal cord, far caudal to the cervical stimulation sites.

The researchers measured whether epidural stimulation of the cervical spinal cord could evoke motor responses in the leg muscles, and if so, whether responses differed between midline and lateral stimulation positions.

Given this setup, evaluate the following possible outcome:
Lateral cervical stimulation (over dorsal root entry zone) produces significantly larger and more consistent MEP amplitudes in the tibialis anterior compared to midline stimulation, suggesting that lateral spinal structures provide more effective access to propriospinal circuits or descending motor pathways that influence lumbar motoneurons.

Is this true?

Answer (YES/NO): YES